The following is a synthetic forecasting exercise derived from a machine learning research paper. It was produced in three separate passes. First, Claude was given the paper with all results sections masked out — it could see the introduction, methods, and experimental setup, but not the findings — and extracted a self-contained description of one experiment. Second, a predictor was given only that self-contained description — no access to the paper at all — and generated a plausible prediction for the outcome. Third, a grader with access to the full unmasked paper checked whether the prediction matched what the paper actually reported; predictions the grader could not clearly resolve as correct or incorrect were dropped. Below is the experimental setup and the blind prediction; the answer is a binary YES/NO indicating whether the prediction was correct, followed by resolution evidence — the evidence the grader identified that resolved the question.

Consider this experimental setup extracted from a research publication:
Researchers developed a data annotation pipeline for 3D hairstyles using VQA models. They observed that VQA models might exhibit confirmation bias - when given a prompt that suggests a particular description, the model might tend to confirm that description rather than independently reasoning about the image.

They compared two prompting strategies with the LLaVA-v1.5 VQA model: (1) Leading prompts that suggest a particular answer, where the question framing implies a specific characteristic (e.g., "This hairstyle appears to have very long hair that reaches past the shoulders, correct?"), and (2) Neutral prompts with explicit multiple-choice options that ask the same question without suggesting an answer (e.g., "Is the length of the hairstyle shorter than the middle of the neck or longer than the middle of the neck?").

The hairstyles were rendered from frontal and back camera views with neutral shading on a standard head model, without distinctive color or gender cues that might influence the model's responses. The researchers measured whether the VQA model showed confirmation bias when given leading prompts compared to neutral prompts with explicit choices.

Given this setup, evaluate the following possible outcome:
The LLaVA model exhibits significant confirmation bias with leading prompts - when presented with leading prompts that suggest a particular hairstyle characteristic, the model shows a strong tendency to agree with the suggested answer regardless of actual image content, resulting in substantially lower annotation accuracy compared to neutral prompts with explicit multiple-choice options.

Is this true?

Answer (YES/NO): YES